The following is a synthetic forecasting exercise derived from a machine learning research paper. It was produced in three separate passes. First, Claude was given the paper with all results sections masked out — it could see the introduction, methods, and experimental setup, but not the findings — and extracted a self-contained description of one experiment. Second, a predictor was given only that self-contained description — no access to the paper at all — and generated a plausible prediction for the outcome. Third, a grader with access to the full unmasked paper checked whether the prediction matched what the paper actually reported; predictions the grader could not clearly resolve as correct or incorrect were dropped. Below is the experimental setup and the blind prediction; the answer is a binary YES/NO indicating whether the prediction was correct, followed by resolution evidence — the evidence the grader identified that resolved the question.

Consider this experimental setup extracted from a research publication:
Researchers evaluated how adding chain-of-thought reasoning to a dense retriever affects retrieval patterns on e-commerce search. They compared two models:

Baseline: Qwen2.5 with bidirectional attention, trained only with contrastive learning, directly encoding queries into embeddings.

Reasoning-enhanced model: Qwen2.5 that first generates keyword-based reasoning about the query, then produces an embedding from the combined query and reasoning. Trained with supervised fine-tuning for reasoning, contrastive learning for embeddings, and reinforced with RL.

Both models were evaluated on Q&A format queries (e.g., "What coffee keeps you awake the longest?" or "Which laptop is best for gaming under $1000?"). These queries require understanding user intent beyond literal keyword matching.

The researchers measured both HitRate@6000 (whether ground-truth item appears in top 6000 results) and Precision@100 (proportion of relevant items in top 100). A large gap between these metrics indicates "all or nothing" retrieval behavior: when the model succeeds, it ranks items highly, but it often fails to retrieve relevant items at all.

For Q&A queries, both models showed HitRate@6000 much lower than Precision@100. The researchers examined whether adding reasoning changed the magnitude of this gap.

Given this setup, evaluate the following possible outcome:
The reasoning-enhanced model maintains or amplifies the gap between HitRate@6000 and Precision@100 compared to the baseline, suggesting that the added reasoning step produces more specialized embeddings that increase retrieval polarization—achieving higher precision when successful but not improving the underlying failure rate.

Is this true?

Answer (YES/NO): YES